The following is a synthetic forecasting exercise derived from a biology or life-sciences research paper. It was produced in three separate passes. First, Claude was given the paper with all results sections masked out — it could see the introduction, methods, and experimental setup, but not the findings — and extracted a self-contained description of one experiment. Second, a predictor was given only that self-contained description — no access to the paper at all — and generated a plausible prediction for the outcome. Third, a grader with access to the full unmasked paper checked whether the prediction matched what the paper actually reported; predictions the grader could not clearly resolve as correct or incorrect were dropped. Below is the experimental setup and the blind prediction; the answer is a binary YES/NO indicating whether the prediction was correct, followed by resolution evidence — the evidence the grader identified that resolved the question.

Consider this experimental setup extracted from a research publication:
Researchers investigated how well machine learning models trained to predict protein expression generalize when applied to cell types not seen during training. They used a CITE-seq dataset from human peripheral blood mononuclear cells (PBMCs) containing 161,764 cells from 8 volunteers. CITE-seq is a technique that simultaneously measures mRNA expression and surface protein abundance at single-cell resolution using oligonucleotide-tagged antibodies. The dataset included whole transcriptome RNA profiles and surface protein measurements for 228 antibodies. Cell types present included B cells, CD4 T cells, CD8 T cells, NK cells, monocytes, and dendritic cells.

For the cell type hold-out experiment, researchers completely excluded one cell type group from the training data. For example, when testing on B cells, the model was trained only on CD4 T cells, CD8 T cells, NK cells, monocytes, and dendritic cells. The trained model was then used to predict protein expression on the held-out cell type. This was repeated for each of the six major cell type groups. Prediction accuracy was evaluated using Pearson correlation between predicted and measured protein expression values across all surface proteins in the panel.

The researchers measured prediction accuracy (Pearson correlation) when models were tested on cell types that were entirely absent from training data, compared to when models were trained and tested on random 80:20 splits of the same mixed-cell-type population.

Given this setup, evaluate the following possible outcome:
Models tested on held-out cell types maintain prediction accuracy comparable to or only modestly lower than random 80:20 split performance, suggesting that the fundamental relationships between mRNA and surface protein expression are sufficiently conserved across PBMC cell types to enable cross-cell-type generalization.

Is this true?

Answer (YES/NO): NO